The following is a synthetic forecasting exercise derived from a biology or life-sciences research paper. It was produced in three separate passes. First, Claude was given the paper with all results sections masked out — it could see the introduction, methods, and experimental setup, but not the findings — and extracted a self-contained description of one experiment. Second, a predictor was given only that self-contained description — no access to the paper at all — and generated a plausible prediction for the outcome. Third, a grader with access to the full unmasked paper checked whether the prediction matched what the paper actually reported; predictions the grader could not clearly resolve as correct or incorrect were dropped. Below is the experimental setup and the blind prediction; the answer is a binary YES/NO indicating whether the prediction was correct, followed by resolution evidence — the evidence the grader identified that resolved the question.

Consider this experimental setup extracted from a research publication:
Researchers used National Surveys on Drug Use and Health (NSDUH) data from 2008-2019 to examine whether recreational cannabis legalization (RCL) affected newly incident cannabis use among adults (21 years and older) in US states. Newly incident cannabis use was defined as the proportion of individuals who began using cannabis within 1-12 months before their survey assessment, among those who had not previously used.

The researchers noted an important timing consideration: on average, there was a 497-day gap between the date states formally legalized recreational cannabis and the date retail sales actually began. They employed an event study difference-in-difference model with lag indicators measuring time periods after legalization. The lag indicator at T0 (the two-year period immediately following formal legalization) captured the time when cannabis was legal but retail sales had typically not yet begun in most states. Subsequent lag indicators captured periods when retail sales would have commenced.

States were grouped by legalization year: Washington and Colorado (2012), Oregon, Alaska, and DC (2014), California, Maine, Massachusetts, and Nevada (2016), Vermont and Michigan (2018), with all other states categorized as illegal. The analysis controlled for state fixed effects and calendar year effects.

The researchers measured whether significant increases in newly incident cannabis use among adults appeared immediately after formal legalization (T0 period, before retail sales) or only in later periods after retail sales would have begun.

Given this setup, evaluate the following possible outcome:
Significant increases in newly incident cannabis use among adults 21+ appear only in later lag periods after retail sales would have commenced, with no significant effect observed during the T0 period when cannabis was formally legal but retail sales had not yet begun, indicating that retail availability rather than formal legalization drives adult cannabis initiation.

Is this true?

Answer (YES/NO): YES